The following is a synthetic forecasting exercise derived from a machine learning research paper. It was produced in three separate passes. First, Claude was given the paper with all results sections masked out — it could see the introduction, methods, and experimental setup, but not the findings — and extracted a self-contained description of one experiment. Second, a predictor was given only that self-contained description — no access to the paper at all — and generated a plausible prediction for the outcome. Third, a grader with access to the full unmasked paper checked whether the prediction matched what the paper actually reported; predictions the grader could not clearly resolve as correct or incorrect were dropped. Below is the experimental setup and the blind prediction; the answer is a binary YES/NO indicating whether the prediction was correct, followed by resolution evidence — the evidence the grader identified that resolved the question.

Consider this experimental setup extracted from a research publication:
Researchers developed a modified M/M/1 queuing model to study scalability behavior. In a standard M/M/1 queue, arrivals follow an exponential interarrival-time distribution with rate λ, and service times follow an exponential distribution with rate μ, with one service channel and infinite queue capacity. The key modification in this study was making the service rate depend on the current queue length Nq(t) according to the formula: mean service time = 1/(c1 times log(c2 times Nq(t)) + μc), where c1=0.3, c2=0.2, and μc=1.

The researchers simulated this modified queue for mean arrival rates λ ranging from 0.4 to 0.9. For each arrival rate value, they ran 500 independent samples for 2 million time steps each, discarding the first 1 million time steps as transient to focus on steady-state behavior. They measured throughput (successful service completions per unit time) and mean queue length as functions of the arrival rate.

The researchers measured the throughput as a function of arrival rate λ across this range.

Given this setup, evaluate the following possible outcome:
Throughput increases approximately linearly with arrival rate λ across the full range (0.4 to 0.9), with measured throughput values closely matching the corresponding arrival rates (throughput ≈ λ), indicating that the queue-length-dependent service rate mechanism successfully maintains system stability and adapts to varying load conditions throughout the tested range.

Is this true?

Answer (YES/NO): NO